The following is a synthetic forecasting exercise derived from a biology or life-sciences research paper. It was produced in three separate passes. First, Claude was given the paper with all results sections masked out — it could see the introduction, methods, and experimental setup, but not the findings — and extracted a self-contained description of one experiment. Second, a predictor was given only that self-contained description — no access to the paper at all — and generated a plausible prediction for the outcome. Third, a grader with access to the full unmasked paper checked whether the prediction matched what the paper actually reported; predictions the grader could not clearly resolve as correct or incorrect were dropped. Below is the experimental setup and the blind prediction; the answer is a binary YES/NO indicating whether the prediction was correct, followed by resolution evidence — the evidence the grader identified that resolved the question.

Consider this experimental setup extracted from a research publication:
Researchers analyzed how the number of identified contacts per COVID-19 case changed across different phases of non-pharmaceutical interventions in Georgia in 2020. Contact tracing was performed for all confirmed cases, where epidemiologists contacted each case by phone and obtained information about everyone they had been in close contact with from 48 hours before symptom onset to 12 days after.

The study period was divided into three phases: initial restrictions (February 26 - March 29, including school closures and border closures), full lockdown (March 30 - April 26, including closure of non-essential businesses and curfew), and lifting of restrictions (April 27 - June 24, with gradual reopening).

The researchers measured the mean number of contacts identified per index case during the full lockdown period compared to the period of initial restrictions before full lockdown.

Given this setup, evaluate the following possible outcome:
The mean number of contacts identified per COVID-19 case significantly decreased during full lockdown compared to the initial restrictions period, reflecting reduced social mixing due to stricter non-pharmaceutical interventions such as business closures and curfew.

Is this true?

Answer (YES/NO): NO